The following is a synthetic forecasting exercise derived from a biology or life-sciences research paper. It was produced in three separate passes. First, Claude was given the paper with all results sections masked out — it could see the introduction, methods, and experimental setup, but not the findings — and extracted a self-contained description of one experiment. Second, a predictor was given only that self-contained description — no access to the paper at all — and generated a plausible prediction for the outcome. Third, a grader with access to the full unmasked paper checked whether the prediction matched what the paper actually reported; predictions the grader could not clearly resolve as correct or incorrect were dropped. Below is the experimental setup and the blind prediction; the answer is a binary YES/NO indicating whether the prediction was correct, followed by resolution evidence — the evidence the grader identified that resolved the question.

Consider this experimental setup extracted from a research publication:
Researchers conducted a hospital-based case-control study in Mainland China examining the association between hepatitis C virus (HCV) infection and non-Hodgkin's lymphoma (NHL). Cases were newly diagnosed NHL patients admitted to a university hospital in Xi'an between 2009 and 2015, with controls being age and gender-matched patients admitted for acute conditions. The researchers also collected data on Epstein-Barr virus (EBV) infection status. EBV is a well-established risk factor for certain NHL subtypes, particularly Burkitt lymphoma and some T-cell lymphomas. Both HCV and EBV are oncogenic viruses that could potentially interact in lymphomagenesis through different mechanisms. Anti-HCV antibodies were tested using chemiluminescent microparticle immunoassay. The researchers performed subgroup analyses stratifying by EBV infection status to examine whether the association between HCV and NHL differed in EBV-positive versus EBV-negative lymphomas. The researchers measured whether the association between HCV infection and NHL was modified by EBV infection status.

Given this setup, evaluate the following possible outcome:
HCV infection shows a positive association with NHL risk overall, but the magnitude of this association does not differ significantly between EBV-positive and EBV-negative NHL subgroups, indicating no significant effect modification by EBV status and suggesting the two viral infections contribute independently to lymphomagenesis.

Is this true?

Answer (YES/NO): NO